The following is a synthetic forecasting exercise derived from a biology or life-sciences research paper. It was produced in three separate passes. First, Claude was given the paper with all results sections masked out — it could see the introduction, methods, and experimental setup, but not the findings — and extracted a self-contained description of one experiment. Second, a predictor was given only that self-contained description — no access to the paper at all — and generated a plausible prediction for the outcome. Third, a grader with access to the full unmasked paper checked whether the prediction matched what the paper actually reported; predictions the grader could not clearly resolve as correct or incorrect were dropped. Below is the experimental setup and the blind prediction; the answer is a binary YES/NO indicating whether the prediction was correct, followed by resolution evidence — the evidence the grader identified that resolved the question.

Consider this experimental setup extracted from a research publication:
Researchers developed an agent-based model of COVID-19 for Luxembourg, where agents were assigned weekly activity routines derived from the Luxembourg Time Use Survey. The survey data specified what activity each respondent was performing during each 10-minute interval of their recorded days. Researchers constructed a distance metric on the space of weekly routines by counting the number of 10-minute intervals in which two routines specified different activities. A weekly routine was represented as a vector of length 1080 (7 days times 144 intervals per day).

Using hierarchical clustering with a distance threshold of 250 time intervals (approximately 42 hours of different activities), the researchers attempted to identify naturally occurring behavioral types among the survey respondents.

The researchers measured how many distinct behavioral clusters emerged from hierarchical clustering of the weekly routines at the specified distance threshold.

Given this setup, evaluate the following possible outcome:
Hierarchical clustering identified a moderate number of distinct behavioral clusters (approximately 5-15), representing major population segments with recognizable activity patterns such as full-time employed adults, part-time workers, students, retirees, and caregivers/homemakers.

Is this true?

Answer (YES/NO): NO